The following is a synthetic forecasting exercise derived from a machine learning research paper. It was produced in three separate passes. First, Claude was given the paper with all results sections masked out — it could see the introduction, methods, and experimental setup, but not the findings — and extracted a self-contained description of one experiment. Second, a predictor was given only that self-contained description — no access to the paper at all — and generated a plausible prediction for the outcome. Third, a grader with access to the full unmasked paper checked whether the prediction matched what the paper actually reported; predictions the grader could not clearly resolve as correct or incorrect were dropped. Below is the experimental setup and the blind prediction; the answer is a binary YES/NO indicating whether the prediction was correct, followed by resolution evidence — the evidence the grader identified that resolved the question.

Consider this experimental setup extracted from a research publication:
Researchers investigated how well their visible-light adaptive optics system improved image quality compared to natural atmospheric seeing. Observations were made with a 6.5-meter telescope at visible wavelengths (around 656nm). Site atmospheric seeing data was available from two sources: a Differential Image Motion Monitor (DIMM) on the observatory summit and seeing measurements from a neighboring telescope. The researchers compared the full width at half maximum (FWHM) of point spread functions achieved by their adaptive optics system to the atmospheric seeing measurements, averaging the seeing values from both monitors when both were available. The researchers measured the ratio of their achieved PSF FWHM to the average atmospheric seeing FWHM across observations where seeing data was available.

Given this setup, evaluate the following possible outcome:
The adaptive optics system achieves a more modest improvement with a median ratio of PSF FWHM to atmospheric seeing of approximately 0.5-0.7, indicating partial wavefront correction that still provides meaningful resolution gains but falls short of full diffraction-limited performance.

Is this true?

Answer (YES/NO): NO